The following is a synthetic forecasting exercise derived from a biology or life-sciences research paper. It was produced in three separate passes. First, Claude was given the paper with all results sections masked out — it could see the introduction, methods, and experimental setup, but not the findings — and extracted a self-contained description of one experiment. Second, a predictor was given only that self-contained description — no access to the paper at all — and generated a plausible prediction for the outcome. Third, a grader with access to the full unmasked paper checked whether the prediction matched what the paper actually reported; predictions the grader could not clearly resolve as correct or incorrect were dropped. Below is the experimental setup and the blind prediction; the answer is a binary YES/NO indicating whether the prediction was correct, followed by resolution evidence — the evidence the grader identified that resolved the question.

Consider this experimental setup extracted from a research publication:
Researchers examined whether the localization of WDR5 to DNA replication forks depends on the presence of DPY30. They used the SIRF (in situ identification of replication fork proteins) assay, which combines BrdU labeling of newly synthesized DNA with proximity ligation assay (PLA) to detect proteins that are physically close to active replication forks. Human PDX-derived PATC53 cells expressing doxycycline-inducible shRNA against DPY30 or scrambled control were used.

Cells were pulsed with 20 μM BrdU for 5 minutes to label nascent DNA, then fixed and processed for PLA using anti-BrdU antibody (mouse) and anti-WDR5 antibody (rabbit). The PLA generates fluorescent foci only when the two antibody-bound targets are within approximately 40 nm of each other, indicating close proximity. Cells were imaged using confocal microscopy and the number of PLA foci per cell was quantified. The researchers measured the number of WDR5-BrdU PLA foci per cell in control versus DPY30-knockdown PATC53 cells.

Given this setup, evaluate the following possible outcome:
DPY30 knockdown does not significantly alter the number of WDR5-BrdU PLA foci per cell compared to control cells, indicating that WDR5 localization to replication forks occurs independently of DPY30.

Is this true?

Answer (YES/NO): YES